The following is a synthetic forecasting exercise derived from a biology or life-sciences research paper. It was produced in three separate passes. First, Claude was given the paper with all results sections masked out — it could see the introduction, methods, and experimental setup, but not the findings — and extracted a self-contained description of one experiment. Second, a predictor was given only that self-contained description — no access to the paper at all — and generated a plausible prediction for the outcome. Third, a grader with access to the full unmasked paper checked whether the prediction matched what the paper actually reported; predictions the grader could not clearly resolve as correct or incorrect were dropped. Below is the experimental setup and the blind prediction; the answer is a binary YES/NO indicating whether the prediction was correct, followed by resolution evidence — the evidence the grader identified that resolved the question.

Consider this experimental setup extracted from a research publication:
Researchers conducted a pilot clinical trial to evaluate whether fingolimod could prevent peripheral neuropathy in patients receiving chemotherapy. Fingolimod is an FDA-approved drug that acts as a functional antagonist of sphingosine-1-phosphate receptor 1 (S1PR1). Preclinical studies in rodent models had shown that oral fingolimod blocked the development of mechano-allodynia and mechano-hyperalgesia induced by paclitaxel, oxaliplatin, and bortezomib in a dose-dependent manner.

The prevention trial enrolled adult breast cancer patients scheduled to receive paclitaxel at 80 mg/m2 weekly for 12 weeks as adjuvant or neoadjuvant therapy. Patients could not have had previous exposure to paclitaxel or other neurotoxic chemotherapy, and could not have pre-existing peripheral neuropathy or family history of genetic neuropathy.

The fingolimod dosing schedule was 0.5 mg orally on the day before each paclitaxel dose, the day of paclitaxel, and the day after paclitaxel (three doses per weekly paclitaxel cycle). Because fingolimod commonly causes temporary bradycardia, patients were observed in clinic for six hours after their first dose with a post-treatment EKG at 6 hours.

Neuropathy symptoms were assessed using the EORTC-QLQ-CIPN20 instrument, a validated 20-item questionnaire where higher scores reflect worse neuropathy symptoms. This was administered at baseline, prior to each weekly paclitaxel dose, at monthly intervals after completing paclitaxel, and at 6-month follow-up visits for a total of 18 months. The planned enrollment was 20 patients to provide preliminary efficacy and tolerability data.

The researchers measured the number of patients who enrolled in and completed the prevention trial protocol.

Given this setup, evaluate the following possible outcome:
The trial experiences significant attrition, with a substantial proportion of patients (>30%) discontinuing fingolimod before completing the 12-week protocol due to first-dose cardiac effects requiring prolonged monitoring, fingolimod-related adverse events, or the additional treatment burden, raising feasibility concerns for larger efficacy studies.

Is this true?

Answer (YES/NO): NO